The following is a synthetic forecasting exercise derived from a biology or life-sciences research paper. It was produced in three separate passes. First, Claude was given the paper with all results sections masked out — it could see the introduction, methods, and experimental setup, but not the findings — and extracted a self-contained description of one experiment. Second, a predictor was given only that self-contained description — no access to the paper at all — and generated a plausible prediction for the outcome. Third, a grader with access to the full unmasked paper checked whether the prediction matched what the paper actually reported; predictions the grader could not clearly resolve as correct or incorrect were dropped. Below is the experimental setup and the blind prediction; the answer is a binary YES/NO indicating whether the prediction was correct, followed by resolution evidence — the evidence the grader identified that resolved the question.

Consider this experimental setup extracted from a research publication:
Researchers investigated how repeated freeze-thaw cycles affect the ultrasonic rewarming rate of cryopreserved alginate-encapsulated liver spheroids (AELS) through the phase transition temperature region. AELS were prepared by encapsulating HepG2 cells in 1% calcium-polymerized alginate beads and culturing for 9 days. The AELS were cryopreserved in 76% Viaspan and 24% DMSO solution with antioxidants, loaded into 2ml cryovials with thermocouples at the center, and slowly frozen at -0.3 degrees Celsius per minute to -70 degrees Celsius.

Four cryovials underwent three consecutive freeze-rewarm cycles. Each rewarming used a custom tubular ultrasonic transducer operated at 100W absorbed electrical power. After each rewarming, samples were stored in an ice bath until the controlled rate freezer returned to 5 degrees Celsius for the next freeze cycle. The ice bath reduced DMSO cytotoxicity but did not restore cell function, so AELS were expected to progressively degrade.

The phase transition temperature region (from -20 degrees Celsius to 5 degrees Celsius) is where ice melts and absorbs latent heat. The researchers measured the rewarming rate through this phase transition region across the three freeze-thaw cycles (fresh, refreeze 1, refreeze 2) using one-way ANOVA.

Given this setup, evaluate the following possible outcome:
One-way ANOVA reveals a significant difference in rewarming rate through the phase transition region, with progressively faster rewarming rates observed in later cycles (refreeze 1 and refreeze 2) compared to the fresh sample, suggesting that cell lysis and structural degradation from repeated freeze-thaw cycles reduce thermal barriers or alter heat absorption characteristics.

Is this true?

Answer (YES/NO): NO